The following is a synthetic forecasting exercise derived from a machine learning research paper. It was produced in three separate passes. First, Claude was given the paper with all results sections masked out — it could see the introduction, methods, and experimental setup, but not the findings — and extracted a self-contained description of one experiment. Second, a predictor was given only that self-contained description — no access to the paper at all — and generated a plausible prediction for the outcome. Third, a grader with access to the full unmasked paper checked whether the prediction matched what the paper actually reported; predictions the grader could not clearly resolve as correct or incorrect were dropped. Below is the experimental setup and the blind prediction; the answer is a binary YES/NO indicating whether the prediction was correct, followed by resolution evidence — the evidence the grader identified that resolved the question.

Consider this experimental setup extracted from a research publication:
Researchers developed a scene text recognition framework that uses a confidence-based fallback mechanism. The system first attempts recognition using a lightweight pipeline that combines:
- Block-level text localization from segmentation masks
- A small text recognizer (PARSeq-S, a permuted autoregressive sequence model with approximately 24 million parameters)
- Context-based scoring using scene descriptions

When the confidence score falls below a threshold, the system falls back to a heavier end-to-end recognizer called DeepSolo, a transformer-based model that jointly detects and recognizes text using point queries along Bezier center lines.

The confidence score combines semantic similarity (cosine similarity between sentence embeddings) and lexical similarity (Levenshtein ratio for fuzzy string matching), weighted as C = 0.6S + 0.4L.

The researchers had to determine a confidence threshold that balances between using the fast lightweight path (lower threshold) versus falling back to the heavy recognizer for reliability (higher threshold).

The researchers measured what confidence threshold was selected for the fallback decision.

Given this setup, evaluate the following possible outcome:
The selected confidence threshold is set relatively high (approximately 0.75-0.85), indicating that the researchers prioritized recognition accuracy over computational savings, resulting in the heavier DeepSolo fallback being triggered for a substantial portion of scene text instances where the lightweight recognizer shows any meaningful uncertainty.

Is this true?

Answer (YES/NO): YES